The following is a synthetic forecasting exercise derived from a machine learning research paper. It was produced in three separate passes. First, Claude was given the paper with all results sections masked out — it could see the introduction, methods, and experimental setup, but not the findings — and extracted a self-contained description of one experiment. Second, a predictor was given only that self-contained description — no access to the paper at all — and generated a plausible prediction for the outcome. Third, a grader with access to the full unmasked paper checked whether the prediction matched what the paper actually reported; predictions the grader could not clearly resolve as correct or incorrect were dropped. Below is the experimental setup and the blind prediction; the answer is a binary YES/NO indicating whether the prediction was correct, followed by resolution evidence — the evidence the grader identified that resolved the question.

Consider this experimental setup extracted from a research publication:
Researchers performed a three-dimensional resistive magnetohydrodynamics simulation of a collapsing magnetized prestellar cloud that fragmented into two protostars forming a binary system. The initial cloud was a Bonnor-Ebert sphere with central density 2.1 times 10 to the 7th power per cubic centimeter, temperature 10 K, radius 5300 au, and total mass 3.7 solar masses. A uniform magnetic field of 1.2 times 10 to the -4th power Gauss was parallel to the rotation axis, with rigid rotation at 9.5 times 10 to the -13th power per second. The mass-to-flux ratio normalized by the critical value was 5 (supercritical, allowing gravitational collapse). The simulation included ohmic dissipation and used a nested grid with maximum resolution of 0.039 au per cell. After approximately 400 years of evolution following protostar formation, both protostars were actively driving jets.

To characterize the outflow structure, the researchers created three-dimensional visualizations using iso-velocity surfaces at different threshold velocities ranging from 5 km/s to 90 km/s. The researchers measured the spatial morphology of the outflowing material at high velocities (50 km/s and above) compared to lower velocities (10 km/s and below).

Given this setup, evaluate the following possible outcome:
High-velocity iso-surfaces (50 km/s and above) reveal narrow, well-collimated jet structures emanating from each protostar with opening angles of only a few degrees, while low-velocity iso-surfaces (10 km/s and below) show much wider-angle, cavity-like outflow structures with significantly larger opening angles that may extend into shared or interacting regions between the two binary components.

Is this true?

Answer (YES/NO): YES